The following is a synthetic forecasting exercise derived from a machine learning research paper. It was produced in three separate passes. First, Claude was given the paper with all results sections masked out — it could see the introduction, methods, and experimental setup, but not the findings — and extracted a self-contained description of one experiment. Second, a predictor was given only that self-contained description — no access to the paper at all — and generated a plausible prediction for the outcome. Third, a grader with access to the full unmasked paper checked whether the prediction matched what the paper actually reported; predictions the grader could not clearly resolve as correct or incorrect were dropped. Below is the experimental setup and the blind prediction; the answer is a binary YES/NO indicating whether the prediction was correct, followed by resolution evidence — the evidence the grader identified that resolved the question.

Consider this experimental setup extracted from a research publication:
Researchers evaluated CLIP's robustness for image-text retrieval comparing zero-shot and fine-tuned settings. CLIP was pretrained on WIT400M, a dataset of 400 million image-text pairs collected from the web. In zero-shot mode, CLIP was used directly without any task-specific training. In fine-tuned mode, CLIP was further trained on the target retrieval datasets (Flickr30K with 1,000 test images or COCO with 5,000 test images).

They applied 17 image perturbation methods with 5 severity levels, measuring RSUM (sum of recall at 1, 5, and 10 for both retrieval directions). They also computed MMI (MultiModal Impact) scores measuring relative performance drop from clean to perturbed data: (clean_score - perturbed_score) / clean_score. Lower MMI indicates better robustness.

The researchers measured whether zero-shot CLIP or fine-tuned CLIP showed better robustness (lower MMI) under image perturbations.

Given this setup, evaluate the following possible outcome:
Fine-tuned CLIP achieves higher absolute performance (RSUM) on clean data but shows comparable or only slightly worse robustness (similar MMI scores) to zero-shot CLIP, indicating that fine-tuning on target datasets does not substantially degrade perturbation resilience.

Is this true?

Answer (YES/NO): NO